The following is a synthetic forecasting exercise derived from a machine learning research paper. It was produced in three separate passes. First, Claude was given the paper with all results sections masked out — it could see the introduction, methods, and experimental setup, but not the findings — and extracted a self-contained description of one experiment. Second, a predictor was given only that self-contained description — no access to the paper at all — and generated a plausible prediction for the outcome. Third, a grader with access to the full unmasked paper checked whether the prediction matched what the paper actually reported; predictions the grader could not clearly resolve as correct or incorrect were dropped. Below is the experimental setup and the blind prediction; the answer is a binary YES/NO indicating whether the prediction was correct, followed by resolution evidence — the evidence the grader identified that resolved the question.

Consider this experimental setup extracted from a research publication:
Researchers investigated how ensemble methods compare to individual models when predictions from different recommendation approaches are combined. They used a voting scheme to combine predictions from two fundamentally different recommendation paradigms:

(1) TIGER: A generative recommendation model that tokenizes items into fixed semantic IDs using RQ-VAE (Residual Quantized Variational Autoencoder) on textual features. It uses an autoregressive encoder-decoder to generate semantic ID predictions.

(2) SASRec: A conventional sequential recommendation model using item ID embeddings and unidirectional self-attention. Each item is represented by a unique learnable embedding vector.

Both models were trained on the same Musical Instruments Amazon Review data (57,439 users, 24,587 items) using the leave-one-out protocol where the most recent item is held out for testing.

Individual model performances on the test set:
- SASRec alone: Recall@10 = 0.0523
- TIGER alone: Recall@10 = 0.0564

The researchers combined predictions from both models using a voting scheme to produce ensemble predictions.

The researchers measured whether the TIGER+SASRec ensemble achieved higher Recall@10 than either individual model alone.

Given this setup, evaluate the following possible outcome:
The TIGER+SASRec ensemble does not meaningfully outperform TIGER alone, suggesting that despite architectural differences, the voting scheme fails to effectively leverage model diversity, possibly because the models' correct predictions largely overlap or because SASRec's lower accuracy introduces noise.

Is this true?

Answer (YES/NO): NO